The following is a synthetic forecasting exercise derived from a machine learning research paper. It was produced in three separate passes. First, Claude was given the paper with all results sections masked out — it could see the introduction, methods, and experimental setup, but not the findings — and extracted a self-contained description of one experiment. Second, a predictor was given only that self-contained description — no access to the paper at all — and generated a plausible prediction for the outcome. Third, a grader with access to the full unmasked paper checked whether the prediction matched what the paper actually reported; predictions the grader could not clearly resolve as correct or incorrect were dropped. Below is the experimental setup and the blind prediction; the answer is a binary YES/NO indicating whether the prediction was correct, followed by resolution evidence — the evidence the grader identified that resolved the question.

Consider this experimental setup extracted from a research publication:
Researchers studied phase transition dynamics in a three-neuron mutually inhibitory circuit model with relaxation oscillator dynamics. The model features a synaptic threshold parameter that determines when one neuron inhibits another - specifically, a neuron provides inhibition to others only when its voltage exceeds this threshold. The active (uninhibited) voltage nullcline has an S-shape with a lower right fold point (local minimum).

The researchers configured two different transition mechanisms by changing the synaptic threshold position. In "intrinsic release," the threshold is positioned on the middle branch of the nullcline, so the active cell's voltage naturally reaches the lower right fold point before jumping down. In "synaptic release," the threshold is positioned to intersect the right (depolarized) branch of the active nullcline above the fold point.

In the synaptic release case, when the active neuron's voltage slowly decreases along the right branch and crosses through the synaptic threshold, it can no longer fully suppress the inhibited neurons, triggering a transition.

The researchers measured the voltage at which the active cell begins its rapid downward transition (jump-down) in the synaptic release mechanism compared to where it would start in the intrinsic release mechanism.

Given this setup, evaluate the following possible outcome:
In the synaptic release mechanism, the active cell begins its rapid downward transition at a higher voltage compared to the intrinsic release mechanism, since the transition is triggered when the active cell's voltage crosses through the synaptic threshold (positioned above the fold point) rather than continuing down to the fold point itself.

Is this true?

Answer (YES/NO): YES